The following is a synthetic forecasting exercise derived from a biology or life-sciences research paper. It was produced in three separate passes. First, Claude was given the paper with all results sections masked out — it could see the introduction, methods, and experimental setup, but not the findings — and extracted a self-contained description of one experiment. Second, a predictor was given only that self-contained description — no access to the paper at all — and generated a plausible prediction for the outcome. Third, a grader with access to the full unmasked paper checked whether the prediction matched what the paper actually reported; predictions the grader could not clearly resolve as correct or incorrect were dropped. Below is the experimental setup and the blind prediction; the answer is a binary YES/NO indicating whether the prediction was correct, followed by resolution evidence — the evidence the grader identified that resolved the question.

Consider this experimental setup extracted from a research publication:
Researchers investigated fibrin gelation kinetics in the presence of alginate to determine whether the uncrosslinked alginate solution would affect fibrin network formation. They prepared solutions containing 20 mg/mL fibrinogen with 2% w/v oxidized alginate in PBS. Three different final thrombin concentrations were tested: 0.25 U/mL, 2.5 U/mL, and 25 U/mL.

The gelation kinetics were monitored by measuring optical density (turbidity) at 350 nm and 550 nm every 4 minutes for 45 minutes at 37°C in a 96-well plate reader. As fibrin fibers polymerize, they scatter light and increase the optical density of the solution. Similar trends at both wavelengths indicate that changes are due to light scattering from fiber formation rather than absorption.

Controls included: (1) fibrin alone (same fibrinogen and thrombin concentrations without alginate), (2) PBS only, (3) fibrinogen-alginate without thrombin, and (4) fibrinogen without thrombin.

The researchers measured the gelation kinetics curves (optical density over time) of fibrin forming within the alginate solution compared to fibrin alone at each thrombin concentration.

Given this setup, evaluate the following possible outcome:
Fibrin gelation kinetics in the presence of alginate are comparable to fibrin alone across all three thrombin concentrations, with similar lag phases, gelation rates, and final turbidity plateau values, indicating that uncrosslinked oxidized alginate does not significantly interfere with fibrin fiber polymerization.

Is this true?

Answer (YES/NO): NO